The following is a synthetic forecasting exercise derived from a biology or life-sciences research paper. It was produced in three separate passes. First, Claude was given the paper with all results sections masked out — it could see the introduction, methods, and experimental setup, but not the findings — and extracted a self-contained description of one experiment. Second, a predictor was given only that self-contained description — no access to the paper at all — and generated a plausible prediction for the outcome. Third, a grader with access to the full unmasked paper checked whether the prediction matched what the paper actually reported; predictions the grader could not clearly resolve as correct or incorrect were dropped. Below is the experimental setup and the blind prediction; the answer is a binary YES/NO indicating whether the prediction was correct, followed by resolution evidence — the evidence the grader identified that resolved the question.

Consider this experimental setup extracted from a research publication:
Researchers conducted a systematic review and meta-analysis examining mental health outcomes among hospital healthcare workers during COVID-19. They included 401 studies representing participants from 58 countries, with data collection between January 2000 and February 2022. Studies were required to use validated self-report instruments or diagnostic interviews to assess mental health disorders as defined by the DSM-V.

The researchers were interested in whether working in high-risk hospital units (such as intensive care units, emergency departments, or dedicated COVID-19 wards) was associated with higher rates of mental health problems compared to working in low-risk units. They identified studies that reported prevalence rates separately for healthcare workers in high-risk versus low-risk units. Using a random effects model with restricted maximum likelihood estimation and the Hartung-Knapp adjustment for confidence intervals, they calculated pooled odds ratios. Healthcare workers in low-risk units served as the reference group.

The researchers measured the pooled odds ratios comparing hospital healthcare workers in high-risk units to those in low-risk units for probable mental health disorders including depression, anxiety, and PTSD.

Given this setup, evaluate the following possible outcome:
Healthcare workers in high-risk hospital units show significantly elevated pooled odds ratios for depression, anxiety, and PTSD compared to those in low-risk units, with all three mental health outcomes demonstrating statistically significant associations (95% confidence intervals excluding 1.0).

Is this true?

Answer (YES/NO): YES